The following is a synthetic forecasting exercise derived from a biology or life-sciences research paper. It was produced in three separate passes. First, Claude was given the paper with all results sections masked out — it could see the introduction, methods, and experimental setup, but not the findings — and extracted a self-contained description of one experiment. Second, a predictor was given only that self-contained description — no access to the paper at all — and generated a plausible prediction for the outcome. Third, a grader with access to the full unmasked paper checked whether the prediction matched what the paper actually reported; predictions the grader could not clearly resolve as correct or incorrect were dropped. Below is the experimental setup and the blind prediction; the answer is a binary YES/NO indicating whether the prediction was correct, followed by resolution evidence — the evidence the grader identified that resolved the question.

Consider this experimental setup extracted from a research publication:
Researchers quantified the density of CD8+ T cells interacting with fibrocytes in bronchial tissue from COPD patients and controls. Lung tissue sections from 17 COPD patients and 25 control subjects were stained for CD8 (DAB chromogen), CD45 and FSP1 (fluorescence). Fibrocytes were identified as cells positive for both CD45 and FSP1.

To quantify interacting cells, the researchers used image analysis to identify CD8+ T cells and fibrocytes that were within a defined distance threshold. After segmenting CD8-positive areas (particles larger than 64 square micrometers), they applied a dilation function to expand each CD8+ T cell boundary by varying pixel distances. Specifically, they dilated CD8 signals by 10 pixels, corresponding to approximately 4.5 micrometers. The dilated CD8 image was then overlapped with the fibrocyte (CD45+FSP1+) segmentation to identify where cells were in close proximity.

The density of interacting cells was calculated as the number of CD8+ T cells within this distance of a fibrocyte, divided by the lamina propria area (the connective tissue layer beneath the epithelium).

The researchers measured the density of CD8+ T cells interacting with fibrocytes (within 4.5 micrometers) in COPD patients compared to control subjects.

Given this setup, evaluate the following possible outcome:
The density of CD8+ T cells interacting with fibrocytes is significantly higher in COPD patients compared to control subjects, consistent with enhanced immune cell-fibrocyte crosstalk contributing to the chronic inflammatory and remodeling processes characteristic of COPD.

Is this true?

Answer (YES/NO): YES